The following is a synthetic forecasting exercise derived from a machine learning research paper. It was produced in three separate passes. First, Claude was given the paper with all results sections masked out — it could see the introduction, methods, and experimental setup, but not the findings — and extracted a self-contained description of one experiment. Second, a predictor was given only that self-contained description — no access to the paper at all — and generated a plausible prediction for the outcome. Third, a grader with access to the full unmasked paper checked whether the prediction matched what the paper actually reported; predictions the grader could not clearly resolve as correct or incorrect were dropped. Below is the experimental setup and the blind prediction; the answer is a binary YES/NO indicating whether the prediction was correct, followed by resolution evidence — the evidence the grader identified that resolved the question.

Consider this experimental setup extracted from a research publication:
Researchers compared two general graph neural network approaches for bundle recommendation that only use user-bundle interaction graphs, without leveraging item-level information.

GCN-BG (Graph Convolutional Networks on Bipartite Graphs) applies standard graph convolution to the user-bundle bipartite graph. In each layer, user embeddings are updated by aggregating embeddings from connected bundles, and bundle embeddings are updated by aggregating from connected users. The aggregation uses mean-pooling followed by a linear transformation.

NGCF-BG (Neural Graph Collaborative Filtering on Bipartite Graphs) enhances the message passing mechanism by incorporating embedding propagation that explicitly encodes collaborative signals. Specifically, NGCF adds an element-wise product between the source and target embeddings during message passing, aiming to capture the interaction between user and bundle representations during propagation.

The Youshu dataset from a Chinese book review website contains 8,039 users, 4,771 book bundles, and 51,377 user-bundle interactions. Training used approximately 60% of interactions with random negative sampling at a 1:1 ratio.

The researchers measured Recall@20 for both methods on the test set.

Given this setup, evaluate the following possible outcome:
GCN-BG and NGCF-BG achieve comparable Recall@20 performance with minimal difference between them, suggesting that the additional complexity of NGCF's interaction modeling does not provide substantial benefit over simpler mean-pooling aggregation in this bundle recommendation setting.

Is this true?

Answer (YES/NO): NO